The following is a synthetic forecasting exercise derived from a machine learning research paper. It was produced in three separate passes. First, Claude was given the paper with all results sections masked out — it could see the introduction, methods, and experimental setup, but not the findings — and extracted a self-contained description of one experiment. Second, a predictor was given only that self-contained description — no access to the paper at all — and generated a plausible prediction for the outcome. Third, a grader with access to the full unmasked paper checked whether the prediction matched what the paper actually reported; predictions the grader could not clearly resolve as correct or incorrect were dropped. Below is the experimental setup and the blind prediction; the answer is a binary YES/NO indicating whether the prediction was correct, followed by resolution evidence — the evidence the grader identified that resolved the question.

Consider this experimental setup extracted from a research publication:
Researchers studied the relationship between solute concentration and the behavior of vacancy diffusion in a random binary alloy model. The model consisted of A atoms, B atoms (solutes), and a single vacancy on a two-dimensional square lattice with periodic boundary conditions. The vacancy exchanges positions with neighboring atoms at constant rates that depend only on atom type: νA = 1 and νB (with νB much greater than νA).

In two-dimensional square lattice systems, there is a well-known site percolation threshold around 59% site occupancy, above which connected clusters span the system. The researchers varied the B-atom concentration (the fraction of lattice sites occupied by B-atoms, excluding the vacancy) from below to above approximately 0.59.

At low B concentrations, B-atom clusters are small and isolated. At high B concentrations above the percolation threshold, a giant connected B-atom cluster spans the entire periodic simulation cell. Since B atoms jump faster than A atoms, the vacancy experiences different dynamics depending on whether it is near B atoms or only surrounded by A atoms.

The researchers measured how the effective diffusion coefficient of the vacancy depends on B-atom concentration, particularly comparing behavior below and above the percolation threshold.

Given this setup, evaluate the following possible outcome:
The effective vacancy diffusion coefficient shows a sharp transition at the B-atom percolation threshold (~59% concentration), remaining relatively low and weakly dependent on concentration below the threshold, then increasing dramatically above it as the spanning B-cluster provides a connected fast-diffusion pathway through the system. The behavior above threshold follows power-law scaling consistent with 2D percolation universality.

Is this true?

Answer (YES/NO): NO